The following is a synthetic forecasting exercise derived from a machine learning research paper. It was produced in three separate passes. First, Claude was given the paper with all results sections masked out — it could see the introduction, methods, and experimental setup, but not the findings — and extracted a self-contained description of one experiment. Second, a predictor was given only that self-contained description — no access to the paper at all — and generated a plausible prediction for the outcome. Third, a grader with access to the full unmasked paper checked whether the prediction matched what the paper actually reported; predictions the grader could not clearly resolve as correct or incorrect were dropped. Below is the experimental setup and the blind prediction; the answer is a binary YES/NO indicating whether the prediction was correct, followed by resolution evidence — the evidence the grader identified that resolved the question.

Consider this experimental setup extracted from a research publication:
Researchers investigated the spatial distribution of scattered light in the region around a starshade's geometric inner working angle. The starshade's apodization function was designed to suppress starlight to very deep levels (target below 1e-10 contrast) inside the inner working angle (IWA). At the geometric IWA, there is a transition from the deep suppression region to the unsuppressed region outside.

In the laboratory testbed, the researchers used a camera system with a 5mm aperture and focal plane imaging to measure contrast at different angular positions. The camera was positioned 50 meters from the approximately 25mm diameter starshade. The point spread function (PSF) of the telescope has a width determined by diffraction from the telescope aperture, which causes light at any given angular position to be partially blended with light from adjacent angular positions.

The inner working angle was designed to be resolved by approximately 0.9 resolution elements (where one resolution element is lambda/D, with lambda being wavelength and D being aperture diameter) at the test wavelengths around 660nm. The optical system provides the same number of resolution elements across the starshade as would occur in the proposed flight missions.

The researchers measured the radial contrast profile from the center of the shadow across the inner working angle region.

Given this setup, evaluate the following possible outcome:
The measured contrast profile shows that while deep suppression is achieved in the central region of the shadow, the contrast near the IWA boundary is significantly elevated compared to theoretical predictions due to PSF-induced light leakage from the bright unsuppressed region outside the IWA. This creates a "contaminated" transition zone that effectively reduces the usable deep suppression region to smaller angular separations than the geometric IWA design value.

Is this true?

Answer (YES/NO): NO